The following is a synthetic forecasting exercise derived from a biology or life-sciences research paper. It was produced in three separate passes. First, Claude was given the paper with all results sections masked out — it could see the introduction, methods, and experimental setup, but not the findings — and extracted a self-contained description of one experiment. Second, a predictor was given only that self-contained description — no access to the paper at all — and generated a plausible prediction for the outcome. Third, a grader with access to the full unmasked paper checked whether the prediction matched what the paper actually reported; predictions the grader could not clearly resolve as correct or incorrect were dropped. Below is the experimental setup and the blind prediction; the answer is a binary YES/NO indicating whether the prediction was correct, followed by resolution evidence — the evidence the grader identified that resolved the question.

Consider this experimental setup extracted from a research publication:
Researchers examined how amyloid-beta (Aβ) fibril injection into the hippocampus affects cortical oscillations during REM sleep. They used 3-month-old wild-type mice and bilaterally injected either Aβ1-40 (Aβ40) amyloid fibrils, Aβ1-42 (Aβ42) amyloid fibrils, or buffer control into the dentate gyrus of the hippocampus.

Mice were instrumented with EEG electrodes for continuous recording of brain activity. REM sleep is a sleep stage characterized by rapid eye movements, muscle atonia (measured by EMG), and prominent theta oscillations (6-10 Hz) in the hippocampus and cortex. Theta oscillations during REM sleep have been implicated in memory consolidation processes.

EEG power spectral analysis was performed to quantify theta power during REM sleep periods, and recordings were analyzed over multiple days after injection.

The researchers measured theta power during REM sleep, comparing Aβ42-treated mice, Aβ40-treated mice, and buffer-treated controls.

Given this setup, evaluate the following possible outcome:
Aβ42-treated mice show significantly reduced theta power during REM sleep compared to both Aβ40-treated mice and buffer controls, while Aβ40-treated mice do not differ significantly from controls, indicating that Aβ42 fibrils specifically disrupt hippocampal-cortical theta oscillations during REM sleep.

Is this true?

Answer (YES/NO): NO